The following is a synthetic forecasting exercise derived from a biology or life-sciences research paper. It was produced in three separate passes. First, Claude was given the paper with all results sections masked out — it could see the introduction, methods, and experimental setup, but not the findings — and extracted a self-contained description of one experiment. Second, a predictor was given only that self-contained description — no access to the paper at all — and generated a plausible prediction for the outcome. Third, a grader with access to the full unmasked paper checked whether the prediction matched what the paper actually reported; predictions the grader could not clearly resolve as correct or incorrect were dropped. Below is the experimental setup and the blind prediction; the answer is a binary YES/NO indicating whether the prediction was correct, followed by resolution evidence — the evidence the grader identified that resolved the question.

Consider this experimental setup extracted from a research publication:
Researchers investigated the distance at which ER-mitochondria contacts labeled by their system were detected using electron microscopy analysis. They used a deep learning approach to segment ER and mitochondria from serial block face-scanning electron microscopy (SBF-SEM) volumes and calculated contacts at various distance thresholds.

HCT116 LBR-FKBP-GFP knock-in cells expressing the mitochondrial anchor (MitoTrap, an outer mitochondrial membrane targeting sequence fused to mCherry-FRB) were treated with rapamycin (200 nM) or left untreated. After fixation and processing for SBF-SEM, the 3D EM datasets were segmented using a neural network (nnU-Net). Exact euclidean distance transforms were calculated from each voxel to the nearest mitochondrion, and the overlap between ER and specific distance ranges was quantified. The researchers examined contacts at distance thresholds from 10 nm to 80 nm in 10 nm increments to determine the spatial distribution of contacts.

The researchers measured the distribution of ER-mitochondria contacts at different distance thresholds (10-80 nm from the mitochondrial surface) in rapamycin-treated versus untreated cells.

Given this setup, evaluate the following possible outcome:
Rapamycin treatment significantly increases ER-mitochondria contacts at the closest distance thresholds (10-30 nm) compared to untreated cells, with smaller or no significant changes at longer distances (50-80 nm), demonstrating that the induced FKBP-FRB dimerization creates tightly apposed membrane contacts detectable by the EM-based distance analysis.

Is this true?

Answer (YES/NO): NO